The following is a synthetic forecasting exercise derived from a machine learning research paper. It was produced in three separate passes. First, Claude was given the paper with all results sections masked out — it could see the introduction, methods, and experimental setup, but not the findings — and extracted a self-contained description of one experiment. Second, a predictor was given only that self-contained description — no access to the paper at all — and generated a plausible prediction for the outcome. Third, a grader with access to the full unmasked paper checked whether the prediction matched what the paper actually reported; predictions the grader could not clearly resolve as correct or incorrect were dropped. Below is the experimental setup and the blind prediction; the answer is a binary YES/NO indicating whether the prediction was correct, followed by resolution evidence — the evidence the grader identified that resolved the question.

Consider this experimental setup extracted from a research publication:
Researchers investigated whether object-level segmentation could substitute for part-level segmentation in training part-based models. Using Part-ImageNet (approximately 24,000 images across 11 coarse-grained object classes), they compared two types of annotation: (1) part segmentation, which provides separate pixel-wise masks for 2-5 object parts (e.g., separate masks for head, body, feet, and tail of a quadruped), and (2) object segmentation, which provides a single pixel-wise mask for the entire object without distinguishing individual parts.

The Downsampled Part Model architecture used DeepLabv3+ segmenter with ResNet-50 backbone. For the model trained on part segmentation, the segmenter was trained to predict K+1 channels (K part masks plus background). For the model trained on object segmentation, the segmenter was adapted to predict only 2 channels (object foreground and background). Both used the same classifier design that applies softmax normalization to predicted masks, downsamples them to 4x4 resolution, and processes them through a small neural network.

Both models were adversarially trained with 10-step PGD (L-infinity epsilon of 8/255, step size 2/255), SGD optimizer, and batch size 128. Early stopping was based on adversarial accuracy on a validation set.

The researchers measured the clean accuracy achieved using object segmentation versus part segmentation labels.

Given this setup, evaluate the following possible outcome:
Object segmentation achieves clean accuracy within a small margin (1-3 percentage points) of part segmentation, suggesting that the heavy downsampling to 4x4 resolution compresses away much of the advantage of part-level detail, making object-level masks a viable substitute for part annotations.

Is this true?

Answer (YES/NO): NO